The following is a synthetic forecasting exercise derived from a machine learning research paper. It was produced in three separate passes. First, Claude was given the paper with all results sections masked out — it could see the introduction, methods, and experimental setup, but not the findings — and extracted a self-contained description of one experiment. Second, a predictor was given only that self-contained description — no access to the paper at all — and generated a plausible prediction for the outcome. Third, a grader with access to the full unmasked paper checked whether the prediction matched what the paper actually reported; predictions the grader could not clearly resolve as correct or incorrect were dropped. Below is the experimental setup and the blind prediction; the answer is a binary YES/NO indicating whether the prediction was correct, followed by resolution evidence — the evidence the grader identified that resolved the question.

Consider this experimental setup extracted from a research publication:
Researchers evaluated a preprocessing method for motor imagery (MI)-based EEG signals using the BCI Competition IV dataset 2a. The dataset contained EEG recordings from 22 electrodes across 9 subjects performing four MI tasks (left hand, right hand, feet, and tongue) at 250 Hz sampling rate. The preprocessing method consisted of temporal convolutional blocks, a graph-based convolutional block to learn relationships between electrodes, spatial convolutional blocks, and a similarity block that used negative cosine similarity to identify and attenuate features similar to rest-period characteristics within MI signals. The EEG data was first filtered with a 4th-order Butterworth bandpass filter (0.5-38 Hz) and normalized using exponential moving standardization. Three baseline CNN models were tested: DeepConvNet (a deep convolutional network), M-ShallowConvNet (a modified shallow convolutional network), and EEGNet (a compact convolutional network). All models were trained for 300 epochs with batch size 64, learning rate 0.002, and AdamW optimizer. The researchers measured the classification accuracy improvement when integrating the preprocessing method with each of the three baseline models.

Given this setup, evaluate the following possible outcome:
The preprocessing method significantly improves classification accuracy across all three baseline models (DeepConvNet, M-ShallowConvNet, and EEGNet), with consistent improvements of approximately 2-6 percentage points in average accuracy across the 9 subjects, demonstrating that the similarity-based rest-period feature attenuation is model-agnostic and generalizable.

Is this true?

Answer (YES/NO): NO